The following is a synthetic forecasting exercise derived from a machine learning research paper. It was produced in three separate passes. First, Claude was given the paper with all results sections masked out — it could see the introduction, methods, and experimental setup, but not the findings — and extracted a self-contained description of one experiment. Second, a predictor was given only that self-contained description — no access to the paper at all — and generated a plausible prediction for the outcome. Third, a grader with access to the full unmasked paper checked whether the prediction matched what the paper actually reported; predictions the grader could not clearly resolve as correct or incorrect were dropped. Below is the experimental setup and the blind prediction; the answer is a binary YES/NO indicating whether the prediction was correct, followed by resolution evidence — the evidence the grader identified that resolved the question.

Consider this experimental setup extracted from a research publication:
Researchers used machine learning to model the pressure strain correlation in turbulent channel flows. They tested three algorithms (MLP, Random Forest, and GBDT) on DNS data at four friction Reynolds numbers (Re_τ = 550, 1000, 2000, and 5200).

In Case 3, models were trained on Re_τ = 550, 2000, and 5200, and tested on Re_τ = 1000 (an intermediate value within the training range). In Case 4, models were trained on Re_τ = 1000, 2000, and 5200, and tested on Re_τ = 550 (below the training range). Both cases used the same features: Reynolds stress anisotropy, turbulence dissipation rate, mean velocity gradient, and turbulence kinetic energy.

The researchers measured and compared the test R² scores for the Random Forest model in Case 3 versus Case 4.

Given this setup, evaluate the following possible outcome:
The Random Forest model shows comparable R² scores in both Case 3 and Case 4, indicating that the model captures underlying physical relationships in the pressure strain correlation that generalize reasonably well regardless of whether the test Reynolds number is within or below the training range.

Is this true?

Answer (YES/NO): NO